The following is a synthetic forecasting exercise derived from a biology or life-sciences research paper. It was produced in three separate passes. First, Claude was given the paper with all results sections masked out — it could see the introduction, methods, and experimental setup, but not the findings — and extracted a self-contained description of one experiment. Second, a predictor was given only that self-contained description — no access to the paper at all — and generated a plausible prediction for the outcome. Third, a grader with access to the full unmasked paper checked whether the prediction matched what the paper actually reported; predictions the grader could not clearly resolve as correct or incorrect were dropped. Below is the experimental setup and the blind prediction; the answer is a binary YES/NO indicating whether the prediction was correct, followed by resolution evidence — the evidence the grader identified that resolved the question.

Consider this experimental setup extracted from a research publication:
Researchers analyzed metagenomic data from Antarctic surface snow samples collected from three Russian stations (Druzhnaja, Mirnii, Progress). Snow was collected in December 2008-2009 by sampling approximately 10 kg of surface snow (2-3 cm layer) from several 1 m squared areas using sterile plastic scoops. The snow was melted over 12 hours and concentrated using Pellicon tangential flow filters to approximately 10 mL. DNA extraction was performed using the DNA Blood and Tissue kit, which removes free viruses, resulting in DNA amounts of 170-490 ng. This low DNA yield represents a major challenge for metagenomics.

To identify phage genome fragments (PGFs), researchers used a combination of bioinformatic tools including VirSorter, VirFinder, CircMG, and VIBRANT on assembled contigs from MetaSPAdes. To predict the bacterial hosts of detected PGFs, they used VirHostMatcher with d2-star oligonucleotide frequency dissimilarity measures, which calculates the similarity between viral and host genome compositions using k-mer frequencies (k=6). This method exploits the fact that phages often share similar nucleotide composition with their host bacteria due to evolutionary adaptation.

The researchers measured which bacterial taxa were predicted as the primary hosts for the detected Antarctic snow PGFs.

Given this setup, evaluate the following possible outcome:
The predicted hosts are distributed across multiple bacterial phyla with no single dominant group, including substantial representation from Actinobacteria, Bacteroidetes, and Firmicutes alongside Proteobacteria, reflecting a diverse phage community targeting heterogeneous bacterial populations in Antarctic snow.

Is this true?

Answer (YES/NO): NO